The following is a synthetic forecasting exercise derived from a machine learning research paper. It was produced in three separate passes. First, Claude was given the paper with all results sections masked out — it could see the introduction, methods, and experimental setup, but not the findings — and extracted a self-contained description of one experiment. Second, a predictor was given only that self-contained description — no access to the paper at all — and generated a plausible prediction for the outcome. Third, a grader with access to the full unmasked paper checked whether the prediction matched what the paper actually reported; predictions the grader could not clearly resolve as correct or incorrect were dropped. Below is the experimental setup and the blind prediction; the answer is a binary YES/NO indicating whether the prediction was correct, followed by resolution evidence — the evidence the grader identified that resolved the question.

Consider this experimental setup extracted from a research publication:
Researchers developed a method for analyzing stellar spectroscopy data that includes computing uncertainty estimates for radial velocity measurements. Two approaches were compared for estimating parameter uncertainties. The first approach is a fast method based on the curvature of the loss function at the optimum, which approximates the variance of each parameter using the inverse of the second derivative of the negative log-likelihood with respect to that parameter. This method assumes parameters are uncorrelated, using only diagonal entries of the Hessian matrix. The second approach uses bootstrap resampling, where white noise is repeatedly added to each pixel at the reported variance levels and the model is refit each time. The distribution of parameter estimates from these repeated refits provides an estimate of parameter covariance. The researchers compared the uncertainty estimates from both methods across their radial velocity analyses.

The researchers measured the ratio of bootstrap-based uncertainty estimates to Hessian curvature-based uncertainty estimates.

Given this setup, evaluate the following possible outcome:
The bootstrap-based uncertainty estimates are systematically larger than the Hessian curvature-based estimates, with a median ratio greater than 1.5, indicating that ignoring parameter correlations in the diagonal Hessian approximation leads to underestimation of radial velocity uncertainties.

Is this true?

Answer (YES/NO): NO